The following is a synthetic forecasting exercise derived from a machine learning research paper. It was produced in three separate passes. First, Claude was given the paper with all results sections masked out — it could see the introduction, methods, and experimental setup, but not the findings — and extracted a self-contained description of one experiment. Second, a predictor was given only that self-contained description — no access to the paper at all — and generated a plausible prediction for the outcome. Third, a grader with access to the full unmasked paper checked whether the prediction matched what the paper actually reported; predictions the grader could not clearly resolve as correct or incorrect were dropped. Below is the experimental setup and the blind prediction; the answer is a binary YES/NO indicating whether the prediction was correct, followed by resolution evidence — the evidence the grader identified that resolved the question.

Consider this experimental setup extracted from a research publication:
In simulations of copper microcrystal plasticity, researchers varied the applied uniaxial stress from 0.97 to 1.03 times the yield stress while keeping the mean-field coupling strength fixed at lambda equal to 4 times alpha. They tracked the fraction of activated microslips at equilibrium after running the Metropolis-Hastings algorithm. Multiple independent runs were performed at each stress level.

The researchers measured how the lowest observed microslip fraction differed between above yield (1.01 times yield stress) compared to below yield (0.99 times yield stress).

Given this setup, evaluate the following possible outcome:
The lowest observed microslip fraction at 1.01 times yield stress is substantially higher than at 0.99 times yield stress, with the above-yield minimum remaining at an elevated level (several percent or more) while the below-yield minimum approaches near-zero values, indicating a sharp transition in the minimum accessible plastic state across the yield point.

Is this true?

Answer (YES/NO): YES